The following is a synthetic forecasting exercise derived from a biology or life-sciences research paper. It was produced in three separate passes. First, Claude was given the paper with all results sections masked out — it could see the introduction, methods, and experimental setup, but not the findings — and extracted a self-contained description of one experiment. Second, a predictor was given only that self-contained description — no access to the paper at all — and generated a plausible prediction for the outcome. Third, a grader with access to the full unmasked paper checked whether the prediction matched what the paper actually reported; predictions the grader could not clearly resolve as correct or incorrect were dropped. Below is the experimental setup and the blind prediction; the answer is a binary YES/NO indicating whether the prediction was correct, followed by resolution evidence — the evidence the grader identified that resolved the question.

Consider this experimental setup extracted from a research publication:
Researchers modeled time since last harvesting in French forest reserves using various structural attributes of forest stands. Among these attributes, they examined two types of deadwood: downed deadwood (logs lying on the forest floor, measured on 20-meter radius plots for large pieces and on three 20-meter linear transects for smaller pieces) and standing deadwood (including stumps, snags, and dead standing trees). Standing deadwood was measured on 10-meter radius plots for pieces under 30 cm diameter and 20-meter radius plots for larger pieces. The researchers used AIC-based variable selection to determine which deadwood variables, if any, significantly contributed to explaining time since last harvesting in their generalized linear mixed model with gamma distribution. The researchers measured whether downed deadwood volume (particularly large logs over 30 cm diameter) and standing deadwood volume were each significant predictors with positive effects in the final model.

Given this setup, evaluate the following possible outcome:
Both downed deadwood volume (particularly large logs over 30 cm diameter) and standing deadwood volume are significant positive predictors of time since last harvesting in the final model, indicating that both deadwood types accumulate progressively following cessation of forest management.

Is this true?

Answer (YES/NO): YES